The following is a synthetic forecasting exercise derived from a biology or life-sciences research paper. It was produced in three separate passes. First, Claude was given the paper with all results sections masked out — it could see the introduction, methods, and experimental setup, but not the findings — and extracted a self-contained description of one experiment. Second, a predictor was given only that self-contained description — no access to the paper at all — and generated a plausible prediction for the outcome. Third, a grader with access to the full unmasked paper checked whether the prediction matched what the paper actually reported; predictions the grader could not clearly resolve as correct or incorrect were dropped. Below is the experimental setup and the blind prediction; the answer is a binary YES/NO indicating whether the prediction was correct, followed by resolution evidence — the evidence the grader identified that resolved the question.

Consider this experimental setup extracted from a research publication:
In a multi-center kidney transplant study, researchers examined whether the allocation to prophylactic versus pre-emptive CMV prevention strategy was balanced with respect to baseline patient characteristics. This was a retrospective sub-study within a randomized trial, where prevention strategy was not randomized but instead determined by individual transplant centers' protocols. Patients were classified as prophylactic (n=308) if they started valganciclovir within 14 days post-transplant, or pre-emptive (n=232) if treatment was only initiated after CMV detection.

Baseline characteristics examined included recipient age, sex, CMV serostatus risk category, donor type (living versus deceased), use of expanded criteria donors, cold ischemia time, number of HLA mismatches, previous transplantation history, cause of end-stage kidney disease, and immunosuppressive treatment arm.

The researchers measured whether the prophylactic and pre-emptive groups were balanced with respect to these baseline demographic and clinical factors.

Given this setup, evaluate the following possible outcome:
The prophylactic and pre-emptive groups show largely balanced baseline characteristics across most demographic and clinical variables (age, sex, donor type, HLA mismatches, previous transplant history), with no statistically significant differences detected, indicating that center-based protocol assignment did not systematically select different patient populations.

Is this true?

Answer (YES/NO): NO